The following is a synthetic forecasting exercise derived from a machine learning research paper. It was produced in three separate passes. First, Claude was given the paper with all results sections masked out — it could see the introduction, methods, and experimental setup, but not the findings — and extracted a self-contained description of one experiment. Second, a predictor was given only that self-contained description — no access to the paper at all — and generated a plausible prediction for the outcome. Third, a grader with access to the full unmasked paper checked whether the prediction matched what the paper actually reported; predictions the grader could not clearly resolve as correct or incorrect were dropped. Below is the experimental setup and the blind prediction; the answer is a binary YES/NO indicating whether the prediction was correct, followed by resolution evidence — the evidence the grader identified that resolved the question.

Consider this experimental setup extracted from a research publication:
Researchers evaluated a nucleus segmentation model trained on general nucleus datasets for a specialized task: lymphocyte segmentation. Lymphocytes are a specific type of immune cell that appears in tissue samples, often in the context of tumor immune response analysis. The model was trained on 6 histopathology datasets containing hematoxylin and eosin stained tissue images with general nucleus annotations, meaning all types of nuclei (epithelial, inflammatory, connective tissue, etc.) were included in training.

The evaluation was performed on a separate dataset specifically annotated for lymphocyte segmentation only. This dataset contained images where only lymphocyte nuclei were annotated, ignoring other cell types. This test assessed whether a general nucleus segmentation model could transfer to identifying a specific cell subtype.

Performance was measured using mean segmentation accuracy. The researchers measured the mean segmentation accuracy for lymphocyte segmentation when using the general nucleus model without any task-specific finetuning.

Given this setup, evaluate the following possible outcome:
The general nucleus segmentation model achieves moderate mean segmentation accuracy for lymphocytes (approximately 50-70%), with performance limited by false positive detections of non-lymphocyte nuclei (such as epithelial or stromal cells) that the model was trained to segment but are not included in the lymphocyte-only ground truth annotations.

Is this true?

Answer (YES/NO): NO